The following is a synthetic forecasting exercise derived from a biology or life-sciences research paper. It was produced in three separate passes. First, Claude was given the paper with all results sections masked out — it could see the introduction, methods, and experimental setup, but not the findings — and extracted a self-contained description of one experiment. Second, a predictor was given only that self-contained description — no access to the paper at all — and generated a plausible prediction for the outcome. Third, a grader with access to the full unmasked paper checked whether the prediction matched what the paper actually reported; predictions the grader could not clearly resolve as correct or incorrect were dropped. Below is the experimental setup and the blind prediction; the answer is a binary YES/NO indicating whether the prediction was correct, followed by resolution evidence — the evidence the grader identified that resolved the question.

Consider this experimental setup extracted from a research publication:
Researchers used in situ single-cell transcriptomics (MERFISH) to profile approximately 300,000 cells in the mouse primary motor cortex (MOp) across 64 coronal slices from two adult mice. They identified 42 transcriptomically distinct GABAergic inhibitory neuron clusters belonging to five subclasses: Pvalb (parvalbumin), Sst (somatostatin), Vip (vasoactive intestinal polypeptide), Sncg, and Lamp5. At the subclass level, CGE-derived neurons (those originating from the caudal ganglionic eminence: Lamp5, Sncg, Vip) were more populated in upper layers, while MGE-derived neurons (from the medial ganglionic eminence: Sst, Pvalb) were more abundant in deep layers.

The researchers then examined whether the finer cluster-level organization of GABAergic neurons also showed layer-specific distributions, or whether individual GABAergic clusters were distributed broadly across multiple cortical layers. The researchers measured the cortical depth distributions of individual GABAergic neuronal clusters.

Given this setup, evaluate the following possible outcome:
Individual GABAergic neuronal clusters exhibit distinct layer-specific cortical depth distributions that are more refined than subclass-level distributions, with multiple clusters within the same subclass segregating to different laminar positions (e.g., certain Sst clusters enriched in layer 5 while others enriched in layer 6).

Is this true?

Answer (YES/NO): YES